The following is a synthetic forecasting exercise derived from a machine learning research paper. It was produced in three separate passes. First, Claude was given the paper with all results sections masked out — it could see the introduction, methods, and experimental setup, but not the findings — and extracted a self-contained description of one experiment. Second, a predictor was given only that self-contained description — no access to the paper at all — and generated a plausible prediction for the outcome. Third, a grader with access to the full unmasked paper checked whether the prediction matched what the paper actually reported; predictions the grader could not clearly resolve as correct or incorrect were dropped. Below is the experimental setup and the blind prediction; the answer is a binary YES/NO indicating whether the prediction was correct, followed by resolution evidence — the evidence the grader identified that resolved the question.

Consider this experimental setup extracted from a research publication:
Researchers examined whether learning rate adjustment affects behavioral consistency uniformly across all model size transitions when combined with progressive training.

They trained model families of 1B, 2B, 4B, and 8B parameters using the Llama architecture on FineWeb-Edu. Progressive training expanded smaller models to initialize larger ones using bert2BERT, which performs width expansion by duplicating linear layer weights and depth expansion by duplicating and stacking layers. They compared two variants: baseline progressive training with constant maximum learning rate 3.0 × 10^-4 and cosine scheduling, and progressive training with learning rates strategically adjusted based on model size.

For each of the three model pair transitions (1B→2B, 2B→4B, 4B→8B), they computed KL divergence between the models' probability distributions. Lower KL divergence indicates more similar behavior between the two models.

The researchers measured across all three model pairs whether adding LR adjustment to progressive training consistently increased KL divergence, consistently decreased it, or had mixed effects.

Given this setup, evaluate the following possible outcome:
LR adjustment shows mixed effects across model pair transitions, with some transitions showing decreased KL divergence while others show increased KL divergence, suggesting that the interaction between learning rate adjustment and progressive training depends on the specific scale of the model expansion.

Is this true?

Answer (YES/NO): NO